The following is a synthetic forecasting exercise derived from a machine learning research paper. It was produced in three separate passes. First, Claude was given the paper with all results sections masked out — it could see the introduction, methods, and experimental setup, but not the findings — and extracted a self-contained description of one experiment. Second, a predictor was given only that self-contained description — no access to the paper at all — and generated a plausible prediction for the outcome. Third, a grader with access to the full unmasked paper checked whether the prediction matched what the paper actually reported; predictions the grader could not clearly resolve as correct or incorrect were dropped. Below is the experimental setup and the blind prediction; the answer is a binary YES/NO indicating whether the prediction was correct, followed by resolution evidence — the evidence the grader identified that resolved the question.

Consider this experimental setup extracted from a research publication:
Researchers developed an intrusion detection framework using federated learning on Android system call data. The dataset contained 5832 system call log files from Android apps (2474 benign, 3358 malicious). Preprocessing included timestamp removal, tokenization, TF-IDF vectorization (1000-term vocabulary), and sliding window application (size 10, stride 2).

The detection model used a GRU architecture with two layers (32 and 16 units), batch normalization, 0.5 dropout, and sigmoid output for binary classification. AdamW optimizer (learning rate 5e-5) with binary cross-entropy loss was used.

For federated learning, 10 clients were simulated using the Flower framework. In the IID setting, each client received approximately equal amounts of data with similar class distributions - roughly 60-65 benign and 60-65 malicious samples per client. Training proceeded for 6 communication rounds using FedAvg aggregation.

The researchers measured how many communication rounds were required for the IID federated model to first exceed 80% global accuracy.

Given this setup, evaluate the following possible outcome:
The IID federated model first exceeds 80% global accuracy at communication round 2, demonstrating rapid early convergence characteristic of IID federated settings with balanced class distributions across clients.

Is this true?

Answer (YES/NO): NO